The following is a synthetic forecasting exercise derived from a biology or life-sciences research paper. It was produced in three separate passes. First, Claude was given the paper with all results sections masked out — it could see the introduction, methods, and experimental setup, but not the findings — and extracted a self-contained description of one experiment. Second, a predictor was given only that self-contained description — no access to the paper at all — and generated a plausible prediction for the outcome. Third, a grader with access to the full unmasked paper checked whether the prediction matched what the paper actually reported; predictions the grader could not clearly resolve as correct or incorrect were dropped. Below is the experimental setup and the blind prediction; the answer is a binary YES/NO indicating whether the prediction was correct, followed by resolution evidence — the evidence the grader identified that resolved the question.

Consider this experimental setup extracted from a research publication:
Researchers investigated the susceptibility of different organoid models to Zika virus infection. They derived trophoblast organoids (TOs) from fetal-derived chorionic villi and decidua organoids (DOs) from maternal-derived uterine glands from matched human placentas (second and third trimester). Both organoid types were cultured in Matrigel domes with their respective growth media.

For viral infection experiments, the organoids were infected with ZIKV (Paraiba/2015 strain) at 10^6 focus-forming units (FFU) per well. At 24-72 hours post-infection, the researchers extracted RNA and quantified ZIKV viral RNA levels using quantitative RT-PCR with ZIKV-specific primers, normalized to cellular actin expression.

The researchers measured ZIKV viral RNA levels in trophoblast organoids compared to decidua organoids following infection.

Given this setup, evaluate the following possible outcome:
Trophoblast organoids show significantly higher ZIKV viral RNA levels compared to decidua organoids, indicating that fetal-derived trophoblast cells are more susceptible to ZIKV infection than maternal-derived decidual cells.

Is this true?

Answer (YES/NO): NO